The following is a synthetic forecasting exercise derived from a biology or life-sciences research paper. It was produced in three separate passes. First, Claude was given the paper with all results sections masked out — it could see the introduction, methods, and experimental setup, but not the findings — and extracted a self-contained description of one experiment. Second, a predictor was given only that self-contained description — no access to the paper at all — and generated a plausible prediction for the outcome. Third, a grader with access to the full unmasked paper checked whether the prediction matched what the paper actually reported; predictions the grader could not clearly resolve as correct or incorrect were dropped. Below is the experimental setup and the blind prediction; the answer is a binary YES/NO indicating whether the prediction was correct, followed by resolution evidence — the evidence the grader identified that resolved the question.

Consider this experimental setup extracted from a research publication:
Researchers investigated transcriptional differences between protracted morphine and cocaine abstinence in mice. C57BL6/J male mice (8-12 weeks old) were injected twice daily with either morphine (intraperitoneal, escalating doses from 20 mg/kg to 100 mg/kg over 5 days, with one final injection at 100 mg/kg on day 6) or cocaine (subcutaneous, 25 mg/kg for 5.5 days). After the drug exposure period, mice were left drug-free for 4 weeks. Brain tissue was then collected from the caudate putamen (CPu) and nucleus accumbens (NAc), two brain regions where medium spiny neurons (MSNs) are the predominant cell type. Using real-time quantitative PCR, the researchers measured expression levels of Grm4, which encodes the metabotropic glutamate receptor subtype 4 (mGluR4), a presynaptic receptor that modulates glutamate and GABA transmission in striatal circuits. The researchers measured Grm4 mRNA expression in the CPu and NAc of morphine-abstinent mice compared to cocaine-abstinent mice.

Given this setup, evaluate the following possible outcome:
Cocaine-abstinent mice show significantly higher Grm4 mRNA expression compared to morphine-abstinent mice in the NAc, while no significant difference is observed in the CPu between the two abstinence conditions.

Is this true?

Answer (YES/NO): NO